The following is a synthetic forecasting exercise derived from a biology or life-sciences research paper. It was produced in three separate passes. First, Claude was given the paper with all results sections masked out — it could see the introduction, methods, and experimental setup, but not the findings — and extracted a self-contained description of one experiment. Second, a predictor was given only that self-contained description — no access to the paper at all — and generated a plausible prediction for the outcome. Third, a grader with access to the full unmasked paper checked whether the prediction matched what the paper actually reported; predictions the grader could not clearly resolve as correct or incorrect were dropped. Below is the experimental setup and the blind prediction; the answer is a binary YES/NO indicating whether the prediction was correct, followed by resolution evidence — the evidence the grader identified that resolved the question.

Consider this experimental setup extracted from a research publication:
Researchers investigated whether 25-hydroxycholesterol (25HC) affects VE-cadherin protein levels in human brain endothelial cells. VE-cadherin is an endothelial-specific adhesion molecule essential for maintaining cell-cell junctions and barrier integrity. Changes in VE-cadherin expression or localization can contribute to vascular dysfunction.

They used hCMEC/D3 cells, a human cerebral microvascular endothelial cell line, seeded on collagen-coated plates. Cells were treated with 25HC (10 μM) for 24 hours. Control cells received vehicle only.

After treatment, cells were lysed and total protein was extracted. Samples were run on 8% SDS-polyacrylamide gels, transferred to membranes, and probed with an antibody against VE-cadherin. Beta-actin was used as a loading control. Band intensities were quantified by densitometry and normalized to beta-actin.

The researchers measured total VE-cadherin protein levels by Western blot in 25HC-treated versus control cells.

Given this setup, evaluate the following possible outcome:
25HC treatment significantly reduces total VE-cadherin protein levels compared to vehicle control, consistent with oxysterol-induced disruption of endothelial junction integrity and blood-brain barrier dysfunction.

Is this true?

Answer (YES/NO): NO